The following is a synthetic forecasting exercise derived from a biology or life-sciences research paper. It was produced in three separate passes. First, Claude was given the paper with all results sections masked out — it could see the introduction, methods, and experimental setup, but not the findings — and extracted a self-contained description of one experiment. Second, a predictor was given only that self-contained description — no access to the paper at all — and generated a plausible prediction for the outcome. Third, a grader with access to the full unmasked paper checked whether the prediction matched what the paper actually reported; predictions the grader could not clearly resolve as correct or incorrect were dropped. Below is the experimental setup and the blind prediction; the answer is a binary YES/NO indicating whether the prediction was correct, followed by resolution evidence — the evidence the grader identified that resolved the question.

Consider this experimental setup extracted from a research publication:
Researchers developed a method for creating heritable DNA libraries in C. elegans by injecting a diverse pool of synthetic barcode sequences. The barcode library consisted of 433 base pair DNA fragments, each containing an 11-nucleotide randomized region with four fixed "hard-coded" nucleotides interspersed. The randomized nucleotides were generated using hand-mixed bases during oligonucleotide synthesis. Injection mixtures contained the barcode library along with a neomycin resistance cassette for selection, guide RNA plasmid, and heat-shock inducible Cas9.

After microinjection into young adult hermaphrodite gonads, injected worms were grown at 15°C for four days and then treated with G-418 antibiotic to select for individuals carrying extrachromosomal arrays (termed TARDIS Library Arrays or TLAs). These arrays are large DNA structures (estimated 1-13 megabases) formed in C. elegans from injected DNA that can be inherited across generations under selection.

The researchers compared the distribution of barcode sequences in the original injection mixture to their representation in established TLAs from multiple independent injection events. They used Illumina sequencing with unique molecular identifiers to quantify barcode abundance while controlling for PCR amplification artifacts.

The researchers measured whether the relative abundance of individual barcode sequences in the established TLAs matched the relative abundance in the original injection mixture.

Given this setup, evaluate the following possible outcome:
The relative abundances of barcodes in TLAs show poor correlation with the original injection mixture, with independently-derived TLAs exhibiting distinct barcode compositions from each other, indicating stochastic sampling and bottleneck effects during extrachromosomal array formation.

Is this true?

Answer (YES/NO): YES